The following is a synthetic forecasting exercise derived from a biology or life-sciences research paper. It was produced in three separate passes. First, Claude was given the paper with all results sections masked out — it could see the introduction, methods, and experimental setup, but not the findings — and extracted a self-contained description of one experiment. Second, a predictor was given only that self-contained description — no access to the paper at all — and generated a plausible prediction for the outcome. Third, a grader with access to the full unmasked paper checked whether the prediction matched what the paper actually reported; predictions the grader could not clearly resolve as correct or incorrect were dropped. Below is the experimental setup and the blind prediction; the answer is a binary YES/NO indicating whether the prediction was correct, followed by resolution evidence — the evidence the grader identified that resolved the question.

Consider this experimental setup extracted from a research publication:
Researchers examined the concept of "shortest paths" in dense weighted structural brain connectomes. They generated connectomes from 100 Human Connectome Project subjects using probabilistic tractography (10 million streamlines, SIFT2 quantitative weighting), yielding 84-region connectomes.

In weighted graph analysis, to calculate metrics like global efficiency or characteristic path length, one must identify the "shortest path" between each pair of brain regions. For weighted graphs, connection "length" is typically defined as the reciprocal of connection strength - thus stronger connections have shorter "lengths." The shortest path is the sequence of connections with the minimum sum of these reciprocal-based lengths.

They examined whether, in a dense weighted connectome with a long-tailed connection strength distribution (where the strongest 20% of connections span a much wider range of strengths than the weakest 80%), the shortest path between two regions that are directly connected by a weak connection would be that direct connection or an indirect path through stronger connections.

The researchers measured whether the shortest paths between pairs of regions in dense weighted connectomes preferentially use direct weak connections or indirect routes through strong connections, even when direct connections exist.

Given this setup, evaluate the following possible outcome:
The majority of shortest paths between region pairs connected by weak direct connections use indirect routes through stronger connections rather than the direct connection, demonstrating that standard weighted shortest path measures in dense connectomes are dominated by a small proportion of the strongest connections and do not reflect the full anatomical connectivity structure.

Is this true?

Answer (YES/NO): YES